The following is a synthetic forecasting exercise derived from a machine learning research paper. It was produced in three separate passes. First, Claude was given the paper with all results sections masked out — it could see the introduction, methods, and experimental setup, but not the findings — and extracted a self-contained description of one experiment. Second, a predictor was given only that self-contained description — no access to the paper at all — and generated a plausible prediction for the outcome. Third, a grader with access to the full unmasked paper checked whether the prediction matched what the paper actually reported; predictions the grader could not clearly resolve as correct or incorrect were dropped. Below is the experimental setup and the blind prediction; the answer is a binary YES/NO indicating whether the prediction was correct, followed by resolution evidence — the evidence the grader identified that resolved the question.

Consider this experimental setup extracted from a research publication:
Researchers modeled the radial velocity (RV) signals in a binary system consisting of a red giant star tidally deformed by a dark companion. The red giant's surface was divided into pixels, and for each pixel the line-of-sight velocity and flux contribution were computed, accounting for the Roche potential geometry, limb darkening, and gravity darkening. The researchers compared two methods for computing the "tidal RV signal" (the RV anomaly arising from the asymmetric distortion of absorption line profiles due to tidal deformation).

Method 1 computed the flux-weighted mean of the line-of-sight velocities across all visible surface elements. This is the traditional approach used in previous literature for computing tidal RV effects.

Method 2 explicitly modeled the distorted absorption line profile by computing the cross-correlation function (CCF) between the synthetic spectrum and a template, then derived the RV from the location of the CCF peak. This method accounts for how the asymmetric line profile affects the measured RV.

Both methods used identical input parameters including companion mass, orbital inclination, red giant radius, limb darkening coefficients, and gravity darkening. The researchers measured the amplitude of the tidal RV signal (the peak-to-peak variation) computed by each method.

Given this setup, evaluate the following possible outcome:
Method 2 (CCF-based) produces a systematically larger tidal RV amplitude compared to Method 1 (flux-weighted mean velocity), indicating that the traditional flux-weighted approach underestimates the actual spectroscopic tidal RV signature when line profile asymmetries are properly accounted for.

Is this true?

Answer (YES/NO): YES